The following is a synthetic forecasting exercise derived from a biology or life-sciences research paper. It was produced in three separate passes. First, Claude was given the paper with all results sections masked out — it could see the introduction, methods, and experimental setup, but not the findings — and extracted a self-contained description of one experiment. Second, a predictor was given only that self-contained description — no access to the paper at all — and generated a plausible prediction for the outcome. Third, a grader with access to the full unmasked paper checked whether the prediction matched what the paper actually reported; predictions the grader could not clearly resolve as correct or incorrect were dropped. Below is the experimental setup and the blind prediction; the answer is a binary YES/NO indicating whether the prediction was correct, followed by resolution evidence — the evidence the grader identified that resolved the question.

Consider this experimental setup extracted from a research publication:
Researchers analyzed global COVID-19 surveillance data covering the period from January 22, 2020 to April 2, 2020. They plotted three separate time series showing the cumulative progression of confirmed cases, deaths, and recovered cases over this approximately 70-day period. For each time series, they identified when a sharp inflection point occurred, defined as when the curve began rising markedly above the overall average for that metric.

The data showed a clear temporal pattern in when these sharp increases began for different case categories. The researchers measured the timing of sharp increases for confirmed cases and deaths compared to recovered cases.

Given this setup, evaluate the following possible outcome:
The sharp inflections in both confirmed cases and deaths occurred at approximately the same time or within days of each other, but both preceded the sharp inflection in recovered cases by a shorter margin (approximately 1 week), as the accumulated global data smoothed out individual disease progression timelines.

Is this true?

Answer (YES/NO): NO